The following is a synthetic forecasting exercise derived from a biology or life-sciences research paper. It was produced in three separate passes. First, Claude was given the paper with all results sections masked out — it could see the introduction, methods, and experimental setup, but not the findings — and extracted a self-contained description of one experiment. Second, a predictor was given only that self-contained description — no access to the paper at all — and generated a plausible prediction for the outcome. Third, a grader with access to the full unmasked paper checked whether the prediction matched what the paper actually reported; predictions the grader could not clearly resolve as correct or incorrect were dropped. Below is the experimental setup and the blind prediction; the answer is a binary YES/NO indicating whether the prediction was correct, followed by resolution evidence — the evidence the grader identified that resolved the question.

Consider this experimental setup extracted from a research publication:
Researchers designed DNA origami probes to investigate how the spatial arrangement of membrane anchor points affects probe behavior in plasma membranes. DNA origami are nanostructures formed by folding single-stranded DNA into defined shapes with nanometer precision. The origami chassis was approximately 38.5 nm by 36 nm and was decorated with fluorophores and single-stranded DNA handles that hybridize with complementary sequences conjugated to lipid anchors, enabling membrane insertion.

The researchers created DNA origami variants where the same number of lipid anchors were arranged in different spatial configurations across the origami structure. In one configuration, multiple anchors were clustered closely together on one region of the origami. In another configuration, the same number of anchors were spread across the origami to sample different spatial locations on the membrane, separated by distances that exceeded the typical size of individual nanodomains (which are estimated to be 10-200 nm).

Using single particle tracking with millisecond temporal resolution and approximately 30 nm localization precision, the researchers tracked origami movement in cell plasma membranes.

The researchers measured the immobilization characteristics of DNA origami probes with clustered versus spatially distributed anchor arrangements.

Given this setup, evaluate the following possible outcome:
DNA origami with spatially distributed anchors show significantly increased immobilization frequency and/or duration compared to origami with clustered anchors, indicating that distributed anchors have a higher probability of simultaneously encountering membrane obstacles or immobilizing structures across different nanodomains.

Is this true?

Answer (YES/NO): YES